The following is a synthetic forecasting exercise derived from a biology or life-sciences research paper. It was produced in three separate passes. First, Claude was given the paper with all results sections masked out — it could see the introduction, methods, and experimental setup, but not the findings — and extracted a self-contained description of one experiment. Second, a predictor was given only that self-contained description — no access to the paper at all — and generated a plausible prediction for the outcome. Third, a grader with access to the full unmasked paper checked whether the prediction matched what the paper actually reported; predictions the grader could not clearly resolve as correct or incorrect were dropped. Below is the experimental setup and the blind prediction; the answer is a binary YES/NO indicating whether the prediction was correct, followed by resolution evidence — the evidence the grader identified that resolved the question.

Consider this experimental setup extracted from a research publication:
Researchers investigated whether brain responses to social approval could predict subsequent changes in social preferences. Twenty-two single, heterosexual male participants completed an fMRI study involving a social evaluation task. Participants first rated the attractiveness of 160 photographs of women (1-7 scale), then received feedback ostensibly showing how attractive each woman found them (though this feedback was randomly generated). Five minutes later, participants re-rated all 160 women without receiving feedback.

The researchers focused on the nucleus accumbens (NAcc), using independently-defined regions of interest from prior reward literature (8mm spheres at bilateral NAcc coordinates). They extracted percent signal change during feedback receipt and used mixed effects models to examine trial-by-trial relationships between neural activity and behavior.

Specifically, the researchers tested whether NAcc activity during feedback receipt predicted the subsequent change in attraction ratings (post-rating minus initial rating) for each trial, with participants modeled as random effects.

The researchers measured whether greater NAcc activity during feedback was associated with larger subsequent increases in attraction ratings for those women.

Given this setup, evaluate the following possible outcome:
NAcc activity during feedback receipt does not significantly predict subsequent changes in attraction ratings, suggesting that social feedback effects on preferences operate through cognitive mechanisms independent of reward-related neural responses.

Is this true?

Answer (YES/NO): NO